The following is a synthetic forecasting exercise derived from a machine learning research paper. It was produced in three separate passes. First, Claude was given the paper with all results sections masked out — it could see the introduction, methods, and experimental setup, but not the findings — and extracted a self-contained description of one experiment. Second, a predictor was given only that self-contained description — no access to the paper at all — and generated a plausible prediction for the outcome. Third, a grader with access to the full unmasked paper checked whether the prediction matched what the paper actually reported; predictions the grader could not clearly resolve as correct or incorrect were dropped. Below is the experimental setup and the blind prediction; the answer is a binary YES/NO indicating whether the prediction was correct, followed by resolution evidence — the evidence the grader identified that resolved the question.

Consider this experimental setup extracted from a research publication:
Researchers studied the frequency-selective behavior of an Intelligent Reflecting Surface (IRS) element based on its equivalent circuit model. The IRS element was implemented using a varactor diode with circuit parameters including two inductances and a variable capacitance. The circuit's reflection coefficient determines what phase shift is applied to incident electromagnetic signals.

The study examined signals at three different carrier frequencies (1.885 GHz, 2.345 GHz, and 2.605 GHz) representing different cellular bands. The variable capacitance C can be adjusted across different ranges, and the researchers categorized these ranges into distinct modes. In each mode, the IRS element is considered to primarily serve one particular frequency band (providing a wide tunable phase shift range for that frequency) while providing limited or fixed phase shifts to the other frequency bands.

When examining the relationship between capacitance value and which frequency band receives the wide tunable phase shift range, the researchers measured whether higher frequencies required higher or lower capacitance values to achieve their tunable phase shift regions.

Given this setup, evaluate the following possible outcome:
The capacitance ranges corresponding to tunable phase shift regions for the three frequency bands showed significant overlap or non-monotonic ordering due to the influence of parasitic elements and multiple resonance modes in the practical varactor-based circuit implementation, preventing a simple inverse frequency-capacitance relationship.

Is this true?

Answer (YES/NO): NO